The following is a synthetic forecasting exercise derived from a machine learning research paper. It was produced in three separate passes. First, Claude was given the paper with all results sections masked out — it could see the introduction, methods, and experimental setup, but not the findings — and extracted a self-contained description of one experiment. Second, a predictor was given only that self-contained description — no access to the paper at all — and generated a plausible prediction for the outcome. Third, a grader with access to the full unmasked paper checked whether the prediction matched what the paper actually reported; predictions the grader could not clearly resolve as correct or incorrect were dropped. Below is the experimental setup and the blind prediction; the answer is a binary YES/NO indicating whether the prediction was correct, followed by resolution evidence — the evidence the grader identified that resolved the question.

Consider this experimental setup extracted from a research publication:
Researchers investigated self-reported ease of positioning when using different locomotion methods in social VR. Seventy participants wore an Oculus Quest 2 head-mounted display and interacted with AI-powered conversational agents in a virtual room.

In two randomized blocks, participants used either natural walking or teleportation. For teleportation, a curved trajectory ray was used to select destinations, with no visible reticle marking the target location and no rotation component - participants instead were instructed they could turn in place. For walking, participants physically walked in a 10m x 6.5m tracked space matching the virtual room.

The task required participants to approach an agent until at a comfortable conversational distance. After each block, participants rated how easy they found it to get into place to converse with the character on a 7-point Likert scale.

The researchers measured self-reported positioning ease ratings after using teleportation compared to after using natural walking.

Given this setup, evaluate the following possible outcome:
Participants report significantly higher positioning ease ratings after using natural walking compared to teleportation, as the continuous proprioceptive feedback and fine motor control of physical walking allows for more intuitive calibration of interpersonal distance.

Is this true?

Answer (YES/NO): YES